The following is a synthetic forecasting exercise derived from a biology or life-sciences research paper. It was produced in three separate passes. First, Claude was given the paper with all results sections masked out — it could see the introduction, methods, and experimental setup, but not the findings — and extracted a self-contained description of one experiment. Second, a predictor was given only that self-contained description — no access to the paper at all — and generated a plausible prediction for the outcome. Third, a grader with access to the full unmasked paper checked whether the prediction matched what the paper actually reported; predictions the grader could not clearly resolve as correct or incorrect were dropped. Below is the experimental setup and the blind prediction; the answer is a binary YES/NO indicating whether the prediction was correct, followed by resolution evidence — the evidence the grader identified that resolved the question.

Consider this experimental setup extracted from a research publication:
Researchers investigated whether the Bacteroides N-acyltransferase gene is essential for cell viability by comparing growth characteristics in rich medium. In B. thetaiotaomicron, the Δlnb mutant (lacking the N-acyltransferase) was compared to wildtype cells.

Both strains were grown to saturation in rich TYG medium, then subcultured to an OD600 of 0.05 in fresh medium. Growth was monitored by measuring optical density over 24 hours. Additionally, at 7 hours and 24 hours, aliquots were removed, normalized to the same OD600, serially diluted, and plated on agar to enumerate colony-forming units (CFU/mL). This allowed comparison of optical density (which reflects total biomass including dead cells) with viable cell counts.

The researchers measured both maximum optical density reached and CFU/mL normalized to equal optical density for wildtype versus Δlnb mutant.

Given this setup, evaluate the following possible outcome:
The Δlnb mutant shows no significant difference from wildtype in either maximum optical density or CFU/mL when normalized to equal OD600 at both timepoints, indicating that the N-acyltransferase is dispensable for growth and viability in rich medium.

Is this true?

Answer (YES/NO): NO